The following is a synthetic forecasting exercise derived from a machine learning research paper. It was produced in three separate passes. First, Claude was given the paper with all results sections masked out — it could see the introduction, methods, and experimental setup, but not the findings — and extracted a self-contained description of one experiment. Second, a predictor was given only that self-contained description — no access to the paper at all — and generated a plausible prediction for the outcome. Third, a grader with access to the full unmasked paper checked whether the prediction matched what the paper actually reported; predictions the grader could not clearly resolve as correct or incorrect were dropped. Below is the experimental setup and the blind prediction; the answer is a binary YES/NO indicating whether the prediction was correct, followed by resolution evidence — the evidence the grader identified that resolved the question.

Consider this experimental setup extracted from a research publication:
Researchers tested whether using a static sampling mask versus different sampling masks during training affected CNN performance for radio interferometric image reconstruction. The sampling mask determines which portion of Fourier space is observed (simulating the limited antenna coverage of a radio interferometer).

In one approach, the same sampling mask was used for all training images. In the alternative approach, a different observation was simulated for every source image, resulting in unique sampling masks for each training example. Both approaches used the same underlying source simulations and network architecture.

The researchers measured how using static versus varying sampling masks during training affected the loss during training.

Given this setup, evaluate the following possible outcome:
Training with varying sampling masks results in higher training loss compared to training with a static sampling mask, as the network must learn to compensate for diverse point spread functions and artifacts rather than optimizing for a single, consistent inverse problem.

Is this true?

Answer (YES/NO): NO